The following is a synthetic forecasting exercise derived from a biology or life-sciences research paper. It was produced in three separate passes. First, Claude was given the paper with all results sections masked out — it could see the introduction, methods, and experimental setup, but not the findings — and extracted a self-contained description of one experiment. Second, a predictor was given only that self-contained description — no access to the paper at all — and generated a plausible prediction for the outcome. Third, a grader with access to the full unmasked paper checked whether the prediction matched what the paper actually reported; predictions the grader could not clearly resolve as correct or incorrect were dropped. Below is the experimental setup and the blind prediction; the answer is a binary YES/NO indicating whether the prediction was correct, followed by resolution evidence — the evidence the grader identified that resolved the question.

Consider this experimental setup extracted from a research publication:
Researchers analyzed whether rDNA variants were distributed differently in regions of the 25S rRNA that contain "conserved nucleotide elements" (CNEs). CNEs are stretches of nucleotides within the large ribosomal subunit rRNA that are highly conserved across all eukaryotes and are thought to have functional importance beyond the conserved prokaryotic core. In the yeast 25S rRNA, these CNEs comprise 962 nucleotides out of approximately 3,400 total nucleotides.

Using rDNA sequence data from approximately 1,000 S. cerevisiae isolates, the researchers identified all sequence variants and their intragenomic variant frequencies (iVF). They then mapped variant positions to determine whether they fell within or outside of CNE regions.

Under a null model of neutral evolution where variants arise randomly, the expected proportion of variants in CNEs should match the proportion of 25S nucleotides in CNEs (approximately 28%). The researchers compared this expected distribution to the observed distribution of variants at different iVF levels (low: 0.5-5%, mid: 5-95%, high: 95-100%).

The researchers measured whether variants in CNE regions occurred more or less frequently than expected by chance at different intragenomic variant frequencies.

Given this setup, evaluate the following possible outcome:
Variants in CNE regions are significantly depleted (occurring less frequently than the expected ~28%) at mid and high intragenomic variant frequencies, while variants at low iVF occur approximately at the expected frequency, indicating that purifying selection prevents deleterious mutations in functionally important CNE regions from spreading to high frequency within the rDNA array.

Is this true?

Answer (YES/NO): NO